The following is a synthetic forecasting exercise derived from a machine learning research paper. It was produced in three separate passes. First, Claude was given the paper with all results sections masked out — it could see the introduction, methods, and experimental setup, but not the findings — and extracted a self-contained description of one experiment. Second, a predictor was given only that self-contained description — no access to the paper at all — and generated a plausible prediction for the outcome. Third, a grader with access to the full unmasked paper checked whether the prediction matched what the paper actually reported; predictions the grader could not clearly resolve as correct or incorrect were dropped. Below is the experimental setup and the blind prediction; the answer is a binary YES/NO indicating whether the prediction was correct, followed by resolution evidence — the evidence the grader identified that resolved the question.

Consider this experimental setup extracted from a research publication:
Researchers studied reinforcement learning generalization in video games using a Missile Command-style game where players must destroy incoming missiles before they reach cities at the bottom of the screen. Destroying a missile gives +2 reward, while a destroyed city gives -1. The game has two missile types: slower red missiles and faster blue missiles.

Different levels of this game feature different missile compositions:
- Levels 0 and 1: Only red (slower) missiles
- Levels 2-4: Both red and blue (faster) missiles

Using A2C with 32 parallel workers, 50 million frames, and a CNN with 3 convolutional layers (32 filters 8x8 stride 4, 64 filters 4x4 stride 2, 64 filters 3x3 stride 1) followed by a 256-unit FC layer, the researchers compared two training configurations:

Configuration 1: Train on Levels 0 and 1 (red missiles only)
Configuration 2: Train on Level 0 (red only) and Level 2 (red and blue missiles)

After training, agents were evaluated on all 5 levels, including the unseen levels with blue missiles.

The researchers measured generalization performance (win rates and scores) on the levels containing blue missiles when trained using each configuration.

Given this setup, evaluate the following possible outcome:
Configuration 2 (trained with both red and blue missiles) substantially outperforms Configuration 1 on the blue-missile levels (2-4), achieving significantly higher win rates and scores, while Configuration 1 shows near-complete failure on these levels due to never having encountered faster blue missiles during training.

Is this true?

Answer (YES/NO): NO